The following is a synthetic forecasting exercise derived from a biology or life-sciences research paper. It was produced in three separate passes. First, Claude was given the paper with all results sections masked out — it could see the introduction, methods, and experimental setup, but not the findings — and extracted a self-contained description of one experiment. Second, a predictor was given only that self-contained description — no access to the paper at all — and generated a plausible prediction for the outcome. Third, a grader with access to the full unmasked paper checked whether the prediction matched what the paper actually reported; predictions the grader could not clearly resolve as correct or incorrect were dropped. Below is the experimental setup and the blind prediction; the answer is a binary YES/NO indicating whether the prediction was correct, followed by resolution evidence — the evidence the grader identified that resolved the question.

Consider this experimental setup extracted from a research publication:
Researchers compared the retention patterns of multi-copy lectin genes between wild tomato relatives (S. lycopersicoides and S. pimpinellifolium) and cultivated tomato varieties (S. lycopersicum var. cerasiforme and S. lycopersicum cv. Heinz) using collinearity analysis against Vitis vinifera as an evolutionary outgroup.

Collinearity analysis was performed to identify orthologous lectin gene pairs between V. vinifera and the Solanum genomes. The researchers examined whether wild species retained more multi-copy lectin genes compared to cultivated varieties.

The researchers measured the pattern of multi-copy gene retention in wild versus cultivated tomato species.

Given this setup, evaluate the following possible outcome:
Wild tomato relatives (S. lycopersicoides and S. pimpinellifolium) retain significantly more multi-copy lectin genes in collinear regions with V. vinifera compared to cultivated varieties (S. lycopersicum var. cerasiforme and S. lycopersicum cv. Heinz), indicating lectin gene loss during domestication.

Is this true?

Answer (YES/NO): YES